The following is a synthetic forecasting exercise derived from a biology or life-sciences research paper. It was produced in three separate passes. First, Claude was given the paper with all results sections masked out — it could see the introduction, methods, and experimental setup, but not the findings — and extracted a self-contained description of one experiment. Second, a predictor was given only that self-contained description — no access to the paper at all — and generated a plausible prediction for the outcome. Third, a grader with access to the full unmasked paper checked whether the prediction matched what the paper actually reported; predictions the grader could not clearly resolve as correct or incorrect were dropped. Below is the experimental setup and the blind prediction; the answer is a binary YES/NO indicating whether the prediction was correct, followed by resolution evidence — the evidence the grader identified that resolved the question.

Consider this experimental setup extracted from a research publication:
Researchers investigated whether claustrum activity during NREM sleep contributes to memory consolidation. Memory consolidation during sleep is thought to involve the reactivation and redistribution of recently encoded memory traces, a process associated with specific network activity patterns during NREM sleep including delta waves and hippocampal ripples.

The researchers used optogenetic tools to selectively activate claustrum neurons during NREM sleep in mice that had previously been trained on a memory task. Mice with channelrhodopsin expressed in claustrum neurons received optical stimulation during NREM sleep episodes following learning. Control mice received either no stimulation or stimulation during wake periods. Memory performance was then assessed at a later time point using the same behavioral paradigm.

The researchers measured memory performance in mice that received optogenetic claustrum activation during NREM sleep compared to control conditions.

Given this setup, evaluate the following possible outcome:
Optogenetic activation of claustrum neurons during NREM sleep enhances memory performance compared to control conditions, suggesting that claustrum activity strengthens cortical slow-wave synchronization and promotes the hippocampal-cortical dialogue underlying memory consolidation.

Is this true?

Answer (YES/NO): YES